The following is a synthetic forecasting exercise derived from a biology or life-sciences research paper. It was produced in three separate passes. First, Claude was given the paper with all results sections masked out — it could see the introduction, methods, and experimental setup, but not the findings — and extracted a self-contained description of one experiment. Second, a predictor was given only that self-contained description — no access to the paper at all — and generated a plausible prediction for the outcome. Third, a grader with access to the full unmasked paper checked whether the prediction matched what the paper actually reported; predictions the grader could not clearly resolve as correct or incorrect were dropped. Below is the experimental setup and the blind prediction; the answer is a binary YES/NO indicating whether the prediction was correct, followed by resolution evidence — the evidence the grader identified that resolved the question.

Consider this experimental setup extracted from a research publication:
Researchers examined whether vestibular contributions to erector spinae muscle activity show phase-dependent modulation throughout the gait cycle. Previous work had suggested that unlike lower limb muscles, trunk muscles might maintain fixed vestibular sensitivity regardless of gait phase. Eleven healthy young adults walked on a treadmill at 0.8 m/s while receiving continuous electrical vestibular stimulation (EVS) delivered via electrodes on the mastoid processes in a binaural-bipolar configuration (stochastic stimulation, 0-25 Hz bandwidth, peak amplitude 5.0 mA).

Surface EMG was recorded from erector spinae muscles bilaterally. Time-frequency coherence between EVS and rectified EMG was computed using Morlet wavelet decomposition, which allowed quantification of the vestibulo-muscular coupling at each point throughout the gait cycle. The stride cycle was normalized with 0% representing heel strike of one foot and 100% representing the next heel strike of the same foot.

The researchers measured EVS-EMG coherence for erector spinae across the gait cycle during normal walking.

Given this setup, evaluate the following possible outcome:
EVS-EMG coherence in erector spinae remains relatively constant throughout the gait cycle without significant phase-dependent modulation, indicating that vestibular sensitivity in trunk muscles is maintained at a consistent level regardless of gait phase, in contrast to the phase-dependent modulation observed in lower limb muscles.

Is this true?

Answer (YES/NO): NO